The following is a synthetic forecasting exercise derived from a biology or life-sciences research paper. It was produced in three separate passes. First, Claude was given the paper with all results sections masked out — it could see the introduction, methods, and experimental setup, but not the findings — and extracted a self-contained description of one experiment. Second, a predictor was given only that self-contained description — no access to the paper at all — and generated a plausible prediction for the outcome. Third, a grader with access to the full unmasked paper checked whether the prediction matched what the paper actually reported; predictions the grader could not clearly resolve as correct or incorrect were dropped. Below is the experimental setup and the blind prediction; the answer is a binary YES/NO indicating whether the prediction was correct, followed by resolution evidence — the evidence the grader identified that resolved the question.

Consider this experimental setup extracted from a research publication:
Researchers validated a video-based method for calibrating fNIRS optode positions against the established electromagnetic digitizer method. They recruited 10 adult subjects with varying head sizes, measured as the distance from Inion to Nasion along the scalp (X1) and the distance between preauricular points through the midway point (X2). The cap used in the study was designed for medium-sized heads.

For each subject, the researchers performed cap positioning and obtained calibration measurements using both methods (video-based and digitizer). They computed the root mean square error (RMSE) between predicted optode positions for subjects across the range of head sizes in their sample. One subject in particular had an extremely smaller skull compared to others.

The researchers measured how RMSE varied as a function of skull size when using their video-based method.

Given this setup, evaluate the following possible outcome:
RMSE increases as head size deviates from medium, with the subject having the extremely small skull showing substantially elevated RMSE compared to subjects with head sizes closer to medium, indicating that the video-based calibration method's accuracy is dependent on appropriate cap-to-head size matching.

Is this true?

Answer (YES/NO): NO